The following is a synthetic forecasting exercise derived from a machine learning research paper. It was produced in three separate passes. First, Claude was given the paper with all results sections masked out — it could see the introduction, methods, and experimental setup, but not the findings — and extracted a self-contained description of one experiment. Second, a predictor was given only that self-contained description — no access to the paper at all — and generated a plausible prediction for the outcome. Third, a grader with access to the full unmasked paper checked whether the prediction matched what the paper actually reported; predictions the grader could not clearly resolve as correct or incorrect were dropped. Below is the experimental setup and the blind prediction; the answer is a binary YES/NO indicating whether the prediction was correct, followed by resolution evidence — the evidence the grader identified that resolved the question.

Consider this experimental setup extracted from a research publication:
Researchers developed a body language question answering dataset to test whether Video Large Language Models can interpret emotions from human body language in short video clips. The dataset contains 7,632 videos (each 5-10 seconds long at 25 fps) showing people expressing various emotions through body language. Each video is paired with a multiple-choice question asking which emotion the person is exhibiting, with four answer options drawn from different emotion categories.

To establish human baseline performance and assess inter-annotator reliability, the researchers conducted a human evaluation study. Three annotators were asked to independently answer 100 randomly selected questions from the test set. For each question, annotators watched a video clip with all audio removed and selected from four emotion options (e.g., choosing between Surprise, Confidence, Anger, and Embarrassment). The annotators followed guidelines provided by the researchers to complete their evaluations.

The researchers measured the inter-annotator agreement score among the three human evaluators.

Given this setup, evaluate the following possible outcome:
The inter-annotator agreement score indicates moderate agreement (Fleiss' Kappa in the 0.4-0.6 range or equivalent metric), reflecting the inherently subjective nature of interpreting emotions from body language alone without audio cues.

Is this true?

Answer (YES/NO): NO